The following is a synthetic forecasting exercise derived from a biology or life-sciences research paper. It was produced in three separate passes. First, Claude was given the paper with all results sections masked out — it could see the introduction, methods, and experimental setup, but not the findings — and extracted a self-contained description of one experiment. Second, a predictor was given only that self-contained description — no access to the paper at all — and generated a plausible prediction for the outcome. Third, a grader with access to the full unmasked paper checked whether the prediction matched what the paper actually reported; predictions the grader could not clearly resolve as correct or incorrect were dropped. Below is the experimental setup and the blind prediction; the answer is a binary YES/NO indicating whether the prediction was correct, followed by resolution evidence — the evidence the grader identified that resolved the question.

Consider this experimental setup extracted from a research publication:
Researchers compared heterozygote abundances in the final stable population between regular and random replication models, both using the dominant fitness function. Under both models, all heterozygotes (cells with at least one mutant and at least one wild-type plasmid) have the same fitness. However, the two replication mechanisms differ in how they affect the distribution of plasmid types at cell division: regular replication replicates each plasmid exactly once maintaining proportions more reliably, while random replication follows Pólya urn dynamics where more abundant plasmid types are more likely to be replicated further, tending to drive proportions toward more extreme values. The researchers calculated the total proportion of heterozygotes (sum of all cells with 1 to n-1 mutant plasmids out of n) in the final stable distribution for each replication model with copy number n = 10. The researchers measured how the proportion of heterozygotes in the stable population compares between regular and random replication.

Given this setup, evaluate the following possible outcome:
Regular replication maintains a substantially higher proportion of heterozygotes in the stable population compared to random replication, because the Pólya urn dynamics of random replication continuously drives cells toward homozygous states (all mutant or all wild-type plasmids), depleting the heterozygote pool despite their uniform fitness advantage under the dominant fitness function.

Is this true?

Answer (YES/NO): YES